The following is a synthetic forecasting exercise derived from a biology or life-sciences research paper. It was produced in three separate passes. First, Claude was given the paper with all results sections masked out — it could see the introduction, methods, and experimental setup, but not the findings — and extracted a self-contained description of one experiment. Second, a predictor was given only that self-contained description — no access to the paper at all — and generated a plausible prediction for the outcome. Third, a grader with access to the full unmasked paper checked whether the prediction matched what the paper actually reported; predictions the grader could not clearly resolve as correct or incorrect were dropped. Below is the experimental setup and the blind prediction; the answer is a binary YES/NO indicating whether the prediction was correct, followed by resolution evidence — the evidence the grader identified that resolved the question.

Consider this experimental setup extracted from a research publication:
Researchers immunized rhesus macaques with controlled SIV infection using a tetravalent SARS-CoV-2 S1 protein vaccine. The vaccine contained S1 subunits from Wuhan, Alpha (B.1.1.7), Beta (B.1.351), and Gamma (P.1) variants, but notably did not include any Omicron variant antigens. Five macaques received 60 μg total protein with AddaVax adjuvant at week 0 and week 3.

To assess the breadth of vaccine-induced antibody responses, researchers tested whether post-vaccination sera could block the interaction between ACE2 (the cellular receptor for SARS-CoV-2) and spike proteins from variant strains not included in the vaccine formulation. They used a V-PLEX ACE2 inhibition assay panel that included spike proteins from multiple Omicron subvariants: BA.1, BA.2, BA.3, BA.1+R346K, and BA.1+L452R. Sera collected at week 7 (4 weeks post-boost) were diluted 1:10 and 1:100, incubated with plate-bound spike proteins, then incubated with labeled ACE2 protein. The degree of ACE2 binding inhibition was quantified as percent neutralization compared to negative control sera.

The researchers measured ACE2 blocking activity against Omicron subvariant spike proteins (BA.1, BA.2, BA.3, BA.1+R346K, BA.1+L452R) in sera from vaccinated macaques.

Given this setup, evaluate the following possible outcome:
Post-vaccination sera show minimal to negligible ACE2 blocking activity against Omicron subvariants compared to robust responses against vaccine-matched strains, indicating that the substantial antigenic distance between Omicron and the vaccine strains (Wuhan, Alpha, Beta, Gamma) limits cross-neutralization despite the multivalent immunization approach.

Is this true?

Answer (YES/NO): NO